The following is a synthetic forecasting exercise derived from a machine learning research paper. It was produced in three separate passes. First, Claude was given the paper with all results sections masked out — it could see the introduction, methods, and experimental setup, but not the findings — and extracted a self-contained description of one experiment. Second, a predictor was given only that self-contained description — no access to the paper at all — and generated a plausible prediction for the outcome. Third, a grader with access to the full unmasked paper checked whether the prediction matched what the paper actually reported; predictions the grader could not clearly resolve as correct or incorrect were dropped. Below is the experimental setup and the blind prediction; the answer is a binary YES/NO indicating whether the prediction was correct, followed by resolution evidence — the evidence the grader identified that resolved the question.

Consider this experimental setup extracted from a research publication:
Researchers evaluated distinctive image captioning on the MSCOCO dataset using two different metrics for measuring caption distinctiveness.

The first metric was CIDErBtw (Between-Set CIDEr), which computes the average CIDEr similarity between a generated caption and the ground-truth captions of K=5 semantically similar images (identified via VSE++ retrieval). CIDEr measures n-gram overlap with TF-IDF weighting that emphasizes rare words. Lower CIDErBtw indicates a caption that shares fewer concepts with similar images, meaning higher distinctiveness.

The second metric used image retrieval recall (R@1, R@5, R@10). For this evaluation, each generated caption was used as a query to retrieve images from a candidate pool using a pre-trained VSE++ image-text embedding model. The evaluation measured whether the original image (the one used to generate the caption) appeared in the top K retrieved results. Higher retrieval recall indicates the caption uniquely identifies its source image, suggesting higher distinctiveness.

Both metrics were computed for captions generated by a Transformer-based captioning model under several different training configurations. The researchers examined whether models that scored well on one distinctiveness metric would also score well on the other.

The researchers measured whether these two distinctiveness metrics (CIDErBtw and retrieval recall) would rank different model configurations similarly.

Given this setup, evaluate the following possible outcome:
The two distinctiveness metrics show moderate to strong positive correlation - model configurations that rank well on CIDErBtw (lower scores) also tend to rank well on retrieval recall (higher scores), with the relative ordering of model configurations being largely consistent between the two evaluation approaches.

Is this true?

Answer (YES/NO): YES